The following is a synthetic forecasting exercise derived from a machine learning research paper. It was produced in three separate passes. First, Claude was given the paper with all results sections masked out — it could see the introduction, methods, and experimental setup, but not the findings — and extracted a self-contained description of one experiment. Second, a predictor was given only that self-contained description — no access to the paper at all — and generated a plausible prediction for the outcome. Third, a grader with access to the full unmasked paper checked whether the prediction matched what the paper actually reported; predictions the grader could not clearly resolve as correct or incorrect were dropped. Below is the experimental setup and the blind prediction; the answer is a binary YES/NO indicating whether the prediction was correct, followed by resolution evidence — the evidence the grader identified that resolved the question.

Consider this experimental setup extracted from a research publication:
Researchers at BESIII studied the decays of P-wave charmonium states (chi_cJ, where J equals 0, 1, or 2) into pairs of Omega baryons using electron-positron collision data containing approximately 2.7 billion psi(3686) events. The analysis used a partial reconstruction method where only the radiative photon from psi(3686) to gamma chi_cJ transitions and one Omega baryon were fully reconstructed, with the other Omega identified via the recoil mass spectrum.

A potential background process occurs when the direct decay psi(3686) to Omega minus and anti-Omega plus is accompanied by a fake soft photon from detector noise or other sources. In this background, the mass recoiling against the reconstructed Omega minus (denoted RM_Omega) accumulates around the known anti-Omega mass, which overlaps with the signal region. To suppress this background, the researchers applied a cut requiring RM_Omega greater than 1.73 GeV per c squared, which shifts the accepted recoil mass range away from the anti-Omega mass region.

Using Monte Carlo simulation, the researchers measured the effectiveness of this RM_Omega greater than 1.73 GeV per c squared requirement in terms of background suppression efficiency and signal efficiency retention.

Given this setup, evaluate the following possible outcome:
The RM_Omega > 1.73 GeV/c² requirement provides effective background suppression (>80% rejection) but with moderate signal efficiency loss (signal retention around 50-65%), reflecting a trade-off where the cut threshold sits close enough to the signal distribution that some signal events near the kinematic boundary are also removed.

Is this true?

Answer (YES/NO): NO